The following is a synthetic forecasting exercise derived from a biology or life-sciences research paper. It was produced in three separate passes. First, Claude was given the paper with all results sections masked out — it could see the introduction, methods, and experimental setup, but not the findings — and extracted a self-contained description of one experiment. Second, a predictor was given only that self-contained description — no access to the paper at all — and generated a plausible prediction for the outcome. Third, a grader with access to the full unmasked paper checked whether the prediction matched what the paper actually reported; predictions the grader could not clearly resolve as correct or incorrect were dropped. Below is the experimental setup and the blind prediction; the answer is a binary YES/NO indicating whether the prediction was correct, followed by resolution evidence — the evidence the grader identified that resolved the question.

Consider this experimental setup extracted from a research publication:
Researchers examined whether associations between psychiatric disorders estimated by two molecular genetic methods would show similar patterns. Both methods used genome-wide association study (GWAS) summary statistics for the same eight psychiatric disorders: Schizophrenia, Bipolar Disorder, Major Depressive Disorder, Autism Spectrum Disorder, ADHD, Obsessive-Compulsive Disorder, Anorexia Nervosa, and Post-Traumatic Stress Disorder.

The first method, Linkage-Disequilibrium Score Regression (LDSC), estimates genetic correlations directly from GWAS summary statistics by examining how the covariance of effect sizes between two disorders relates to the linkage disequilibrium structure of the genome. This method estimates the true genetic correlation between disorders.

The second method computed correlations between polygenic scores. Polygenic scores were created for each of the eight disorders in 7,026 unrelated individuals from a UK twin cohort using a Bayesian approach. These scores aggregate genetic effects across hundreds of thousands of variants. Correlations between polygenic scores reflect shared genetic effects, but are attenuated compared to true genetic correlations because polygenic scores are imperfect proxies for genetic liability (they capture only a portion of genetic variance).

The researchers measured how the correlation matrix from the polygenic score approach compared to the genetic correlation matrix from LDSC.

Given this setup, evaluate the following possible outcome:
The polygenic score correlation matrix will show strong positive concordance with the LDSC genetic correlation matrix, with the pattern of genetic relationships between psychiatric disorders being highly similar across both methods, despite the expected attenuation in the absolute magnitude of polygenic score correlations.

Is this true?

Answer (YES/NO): YES